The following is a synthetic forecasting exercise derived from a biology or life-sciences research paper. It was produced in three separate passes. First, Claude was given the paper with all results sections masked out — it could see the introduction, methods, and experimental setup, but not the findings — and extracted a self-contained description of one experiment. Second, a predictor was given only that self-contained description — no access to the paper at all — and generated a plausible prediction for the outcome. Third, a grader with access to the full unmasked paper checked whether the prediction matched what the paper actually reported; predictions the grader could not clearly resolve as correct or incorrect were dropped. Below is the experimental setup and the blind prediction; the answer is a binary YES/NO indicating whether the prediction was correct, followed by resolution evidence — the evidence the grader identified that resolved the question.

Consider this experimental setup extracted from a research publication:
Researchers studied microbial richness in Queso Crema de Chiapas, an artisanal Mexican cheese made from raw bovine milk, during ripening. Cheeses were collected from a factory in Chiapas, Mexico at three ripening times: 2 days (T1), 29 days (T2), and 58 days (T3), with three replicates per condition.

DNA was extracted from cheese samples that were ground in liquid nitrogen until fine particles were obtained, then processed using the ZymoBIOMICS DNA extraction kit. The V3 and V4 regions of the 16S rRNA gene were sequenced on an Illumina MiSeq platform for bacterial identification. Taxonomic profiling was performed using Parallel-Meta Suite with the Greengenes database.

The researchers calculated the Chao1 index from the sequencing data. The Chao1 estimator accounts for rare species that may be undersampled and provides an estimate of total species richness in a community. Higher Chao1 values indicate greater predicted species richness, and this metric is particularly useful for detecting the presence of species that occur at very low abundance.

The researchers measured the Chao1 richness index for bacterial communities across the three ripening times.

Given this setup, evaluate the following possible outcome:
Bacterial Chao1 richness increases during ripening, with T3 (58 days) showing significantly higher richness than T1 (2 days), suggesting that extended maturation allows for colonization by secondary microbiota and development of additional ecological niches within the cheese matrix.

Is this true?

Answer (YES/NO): YES